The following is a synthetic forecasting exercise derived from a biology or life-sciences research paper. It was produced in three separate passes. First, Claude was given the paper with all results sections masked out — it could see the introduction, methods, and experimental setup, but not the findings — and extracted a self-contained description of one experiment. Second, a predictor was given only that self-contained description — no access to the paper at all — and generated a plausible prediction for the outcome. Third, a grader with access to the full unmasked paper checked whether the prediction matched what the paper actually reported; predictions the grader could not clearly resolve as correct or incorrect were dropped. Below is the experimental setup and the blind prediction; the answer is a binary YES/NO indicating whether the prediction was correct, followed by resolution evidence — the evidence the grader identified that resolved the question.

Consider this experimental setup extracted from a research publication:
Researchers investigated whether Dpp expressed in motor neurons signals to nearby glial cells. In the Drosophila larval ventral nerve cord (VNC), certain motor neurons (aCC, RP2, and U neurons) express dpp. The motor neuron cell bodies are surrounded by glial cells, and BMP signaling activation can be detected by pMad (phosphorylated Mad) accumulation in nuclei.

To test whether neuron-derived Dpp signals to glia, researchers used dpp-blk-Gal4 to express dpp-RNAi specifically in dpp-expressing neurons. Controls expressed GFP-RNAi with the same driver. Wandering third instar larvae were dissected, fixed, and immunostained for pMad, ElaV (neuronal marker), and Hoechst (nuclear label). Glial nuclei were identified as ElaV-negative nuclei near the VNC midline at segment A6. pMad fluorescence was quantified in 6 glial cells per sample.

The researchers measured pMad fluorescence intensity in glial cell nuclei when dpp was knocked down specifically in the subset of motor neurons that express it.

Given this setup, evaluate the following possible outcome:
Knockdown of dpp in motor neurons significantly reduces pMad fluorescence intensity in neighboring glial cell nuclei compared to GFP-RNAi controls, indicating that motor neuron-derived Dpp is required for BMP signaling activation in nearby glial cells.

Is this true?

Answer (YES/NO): YES